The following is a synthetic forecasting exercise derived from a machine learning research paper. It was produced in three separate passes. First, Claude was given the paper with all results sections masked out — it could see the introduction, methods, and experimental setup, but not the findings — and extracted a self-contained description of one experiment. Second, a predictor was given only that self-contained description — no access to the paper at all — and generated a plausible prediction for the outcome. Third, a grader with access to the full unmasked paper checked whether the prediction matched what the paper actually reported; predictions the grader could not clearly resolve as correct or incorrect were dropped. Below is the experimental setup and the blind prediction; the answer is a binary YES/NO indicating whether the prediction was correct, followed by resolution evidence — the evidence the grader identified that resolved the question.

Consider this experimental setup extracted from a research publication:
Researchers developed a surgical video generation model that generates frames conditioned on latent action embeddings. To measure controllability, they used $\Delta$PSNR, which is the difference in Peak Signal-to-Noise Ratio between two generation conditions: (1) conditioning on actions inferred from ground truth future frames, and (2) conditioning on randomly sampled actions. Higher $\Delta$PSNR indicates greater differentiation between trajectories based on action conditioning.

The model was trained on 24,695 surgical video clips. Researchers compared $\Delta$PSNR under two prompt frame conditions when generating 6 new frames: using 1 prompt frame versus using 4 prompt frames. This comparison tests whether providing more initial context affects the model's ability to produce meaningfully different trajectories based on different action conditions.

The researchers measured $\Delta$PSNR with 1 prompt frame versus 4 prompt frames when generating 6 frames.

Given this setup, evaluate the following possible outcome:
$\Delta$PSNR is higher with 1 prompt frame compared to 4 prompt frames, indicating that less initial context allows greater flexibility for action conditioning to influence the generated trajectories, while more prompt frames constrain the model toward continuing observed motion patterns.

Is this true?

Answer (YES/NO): NO